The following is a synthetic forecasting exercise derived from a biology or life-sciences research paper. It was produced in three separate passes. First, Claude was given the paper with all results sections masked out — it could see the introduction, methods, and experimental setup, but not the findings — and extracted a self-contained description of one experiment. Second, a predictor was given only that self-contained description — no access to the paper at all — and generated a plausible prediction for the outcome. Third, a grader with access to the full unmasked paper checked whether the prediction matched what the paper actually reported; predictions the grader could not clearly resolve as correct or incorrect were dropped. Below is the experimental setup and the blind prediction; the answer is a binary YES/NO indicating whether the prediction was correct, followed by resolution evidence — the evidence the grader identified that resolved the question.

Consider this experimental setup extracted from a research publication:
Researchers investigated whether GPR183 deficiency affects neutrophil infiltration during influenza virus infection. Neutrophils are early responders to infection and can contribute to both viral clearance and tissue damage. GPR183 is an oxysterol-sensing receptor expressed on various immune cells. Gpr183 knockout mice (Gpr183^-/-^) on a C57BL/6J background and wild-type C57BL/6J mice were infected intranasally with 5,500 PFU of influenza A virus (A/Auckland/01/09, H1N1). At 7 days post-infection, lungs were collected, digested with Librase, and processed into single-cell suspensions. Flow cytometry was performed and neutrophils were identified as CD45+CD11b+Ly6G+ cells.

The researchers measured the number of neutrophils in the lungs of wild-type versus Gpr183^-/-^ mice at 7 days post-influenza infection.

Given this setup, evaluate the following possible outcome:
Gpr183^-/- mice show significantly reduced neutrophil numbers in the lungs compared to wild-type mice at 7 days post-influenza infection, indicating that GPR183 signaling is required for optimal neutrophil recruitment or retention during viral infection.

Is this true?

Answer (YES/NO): NO